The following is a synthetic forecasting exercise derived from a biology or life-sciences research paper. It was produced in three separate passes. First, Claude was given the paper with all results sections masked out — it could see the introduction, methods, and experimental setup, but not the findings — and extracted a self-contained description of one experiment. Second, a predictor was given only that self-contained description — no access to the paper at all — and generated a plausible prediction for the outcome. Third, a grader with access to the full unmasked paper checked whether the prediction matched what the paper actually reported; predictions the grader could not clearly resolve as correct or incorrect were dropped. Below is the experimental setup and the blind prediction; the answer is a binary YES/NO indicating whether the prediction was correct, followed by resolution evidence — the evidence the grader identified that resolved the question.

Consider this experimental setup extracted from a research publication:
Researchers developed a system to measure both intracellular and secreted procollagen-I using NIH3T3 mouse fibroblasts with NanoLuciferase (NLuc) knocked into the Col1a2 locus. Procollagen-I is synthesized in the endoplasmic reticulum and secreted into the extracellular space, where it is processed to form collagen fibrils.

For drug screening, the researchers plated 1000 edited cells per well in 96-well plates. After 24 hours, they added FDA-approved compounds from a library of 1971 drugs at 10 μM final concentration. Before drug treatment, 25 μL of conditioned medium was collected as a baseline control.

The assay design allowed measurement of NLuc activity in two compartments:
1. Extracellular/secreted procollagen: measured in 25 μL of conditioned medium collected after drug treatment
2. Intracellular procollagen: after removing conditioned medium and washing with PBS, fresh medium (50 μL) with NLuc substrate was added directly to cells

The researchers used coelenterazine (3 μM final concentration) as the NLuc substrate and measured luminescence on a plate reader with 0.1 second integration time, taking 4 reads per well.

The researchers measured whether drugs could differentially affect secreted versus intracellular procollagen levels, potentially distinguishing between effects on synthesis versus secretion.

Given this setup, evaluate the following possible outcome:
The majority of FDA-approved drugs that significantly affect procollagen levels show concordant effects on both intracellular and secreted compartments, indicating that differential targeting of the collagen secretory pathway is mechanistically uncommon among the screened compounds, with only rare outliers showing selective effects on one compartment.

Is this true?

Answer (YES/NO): YES